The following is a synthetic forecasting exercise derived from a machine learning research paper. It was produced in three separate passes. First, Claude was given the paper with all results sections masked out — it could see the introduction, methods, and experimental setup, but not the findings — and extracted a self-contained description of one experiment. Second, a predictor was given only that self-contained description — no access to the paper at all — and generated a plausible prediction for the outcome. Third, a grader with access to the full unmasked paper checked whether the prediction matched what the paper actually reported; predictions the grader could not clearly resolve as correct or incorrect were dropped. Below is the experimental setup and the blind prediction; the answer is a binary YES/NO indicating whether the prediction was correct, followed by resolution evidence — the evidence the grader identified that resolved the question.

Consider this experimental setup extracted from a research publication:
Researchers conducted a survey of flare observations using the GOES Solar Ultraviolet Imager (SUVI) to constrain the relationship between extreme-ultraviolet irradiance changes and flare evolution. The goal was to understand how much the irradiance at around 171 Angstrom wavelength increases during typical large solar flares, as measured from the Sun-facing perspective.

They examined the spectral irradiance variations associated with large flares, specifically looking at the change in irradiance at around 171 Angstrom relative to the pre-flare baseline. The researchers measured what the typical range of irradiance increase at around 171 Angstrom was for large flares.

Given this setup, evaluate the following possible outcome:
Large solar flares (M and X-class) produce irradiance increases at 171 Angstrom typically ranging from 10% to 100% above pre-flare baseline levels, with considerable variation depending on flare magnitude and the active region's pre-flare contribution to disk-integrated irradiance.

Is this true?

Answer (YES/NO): NO